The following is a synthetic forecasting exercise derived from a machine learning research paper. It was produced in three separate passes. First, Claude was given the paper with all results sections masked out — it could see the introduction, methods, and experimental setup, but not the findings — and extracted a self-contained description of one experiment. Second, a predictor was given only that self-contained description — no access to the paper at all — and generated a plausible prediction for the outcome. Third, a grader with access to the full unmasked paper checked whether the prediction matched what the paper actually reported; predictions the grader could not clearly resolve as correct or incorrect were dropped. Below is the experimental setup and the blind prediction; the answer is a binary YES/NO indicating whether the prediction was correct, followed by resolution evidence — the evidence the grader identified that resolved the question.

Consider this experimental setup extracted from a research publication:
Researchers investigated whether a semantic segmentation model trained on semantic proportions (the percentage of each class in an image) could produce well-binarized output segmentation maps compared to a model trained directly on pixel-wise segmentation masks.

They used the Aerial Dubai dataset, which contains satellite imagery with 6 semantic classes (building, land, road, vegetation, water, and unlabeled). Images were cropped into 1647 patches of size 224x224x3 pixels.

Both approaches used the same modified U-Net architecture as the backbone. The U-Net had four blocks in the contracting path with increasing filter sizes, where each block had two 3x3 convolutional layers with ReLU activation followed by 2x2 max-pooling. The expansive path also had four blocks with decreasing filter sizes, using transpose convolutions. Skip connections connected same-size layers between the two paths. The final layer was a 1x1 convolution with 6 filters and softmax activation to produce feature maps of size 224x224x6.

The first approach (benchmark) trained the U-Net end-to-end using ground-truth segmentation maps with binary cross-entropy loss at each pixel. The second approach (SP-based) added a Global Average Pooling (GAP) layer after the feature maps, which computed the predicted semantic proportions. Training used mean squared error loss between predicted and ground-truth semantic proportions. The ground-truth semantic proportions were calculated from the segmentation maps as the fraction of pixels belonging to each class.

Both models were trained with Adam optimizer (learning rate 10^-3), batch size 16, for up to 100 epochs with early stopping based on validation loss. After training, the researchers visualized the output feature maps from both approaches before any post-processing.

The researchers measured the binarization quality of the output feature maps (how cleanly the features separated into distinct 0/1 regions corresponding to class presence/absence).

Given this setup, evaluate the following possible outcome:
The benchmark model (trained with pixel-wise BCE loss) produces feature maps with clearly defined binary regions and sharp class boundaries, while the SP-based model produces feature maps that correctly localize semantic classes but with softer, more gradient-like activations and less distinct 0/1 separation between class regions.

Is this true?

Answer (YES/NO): NO